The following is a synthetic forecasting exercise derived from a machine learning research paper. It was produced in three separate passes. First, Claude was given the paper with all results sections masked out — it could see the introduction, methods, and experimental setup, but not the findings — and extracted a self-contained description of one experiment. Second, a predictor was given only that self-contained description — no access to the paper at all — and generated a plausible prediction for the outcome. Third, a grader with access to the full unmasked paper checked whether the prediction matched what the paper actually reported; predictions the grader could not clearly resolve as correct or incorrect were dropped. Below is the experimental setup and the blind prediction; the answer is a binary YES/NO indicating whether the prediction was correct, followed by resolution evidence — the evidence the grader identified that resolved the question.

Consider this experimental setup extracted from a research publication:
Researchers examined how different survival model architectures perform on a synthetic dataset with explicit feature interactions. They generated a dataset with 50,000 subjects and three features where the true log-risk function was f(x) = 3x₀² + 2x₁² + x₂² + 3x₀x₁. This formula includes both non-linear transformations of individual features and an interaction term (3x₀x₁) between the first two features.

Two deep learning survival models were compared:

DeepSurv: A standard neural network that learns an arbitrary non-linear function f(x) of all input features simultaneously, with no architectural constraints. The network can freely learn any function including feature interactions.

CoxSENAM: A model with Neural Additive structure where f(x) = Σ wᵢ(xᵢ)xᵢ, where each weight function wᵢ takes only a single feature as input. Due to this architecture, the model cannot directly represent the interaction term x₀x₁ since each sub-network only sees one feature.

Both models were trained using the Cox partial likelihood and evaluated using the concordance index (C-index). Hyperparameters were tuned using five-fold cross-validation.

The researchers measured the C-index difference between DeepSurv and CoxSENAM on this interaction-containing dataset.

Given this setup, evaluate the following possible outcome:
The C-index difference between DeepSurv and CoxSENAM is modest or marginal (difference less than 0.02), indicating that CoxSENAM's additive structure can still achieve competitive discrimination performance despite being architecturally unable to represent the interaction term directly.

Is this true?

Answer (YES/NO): NO